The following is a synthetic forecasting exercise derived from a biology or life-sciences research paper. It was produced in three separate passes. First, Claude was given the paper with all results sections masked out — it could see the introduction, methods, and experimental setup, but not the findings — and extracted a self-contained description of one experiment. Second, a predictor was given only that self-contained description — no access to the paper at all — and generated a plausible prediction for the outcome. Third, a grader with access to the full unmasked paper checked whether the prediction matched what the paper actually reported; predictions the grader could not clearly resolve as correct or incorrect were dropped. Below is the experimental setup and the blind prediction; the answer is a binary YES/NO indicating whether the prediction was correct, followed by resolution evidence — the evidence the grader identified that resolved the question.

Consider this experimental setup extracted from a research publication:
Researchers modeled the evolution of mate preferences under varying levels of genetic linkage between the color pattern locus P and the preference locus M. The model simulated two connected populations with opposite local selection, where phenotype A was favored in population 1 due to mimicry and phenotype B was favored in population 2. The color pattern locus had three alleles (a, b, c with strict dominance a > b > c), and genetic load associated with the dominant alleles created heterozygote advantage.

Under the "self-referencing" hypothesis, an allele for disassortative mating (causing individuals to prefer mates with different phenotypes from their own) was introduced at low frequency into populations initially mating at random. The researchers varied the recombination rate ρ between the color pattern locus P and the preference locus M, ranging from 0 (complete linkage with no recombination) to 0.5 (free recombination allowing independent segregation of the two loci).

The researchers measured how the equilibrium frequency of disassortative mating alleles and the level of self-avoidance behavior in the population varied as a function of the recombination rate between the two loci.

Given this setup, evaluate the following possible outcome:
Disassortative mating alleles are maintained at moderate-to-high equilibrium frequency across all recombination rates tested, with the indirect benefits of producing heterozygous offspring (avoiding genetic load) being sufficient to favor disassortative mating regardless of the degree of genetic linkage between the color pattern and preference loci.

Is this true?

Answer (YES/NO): NO